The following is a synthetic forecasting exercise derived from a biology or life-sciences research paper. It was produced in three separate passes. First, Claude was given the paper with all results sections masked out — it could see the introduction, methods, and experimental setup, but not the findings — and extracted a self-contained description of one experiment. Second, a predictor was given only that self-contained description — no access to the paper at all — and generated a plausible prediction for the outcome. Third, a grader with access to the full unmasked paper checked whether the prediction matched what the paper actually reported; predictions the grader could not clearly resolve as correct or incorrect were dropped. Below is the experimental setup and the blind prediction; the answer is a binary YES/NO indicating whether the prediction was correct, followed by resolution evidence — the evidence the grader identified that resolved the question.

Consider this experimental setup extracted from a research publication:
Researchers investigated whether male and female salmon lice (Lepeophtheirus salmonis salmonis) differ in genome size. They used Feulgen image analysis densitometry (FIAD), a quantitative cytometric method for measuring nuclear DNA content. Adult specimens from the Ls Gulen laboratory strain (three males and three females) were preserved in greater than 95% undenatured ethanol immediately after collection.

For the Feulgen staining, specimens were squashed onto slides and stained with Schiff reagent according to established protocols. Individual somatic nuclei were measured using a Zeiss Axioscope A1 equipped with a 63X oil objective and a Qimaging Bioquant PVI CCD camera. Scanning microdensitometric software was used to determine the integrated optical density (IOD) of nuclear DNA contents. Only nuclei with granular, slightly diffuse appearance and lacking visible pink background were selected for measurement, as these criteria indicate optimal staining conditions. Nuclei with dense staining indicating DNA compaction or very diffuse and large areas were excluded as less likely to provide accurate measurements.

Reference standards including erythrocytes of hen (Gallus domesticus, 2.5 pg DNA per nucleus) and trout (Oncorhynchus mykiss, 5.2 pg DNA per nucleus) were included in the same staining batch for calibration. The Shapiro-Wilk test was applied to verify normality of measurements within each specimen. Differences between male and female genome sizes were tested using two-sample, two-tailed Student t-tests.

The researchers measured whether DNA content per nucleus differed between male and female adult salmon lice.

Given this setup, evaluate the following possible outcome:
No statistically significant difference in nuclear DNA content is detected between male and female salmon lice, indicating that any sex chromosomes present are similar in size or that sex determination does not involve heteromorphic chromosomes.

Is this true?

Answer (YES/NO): NO